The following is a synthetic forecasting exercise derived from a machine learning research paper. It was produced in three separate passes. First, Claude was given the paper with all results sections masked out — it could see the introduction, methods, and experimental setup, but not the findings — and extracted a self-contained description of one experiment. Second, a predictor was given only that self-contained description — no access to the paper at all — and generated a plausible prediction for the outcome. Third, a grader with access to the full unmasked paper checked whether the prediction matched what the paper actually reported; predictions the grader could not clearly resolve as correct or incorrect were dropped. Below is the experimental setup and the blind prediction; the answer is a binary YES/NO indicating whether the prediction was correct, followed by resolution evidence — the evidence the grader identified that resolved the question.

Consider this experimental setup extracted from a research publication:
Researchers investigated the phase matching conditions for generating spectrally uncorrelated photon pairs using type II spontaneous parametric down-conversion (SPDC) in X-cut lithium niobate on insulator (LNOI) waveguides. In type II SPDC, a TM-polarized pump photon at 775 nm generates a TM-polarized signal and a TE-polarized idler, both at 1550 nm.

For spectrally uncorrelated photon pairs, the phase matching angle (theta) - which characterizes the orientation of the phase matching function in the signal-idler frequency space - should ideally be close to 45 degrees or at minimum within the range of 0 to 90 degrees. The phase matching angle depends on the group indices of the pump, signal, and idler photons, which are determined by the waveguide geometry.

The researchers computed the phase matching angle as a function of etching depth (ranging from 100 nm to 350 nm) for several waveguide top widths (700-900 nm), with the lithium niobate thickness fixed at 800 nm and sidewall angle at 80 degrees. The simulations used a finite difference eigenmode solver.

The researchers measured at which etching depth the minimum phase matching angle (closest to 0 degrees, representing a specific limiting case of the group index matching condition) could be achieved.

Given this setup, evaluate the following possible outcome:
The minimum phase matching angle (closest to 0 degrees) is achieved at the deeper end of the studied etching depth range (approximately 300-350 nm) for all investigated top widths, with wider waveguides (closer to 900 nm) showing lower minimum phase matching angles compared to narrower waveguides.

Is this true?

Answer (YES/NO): NO